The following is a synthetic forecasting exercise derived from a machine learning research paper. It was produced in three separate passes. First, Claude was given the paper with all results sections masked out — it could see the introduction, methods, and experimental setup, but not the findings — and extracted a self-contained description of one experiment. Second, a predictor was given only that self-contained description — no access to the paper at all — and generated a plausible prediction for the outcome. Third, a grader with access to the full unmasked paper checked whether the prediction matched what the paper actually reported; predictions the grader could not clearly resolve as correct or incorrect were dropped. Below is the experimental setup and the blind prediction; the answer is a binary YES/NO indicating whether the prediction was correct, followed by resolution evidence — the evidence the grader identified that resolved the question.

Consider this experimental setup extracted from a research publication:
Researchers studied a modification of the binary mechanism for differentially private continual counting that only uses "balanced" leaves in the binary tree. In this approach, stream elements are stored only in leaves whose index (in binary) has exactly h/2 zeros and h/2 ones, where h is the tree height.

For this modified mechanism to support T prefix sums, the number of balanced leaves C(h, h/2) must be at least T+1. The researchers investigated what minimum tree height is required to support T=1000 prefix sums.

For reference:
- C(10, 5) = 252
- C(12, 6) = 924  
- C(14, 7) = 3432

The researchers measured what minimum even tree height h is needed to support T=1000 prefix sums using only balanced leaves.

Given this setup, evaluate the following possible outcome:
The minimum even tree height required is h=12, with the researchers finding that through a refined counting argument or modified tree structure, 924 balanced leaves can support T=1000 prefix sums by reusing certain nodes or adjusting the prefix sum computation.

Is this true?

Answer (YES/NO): NO